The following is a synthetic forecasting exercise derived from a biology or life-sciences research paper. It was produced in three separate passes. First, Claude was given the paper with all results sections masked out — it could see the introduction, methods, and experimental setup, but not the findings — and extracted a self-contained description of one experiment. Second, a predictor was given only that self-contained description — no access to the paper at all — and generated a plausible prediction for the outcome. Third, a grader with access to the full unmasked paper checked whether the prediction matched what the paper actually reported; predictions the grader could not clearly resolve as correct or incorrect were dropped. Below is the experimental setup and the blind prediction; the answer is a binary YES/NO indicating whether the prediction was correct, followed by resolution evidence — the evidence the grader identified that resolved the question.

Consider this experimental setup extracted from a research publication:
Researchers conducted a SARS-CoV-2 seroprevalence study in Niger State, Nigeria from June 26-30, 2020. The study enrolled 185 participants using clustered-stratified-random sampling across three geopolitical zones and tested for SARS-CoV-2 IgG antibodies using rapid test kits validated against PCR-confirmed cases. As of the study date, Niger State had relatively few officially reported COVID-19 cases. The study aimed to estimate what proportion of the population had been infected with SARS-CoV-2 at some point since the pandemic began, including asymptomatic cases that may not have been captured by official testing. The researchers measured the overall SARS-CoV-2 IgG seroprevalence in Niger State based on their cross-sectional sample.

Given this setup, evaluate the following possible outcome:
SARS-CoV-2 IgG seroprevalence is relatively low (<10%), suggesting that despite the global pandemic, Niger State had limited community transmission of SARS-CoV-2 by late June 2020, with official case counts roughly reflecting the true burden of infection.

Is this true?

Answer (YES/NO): NO